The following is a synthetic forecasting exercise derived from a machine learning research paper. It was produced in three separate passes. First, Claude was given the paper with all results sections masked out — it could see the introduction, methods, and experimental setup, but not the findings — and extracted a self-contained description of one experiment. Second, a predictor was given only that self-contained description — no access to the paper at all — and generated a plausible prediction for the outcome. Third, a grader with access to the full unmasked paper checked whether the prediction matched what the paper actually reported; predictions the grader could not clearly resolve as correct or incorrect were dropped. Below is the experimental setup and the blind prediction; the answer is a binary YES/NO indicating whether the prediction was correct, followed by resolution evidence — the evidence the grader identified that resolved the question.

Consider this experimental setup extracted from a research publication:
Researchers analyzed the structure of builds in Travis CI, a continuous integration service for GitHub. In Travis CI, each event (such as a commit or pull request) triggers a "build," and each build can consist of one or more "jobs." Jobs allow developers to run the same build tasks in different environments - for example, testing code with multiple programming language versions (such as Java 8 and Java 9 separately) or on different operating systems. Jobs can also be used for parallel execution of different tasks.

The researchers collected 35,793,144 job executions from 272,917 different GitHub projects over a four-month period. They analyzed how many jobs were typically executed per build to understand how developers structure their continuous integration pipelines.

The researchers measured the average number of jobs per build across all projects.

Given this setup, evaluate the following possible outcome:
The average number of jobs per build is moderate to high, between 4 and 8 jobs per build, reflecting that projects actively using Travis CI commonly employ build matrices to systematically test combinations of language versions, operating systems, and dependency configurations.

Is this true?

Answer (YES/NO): NO